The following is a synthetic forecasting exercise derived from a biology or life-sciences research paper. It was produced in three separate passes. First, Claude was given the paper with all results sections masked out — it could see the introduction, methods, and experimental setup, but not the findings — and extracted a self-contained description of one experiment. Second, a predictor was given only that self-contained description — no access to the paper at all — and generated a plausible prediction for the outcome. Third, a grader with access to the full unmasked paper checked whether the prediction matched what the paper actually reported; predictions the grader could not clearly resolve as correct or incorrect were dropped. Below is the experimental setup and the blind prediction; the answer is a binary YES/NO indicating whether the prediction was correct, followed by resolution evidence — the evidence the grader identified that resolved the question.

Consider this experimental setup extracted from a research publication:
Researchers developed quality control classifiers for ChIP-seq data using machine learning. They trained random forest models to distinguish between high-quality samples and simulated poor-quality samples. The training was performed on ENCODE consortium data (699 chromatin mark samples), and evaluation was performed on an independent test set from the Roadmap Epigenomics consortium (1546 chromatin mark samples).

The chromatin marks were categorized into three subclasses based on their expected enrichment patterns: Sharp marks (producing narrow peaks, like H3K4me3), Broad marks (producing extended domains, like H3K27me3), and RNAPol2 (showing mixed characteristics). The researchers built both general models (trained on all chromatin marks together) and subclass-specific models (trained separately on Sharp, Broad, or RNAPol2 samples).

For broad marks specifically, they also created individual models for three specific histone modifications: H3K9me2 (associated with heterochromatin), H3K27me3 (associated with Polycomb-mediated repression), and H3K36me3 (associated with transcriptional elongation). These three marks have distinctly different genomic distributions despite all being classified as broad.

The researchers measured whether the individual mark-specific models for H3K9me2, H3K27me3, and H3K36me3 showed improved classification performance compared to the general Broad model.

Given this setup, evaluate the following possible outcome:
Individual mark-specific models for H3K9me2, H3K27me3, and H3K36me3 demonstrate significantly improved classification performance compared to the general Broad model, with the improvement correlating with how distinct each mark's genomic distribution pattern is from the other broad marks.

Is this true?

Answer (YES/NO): NO